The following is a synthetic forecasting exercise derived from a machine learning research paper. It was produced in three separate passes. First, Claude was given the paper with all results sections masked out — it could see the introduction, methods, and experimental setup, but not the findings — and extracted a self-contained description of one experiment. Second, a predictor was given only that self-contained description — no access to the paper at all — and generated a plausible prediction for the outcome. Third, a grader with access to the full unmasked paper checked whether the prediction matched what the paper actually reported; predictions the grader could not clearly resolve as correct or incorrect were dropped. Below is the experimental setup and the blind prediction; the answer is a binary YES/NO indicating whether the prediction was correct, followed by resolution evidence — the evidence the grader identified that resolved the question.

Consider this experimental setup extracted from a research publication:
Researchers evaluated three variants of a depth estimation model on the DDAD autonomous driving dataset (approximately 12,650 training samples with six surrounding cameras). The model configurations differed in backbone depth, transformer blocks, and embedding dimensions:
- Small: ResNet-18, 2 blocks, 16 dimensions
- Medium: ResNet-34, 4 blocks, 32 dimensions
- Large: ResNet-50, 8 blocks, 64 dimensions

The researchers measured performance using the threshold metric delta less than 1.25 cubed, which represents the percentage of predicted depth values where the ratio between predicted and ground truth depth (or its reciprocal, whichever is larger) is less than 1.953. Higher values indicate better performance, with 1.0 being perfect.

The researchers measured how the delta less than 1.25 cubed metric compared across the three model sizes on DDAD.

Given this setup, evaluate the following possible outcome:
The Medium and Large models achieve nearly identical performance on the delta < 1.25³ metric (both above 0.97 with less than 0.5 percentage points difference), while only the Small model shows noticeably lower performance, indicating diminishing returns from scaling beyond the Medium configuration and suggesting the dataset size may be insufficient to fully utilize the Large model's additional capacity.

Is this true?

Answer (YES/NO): NO